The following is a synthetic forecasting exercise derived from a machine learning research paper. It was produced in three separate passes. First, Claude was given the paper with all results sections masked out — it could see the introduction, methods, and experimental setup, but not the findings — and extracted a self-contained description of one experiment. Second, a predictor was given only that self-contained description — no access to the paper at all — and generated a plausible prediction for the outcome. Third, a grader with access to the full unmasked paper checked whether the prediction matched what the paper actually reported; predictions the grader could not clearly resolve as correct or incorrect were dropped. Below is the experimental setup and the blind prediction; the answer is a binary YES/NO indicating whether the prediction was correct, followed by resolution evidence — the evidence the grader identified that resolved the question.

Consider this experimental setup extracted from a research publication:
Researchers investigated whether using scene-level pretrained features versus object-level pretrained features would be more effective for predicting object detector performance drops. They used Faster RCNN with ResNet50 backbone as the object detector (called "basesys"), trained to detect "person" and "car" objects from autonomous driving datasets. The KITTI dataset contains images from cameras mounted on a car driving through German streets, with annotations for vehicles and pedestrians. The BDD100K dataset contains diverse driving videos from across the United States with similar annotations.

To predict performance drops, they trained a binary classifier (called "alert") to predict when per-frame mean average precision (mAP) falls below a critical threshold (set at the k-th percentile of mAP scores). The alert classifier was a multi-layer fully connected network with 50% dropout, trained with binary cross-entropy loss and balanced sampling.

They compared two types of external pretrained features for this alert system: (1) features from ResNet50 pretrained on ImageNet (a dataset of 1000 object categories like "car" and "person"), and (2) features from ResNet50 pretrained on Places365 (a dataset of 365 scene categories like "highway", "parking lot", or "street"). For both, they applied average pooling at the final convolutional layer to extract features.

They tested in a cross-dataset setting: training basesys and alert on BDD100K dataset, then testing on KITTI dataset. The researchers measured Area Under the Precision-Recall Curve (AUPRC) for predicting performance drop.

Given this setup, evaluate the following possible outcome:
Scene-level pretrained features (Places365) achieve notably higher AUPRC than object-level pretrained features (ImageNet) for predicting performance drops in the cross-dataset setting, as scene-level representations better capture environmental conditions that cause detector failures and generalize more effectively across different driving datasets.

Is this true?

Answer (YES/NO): NO